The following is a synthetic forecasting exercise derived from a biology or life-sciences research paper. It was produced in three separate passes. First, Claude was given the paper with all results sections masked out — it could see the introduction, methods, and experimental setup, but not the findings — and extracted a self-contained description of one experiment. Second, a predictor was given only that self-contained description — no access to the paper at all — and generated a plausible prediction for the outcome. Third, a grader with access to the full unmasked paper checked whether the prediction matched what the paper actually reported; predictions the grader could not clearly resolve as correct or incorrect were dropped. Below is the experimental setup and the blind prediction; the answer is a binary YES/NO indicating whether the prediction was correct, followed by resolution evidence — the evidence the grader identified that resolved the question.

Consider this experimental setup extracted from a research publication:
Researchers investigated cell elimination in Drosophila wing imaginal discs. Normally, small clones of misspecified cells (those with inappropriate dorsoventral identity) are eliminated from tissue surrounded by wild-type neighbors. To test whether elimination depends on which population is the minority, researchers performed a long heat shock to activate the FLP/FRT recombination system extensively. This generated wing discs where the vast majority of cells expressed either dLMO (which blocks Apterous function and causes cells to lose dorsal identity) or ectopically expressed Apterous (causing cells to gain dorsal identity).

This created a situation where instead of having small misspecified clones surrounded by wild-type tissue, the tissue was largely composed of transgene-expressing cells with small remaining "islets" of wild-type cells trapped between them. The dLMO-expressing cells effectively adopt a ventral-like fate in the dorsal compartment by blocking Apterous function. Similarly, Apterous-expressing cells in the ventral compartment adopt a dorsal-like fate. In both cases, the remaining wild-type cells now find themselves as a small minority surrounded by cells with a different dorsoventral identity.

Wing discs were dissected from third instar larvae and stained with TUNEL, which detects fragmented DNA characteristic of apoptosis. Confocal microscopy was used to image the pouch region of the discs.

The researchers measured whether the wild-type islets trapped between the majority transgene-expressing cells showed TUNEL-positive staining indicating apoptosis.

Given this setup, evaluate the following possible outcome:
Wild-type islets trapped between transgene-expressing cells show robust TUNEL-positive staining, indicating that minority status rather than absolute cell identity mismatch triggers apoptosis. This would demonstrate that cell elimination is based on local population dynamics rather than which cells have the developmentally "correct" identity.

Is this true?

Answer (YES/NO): YES